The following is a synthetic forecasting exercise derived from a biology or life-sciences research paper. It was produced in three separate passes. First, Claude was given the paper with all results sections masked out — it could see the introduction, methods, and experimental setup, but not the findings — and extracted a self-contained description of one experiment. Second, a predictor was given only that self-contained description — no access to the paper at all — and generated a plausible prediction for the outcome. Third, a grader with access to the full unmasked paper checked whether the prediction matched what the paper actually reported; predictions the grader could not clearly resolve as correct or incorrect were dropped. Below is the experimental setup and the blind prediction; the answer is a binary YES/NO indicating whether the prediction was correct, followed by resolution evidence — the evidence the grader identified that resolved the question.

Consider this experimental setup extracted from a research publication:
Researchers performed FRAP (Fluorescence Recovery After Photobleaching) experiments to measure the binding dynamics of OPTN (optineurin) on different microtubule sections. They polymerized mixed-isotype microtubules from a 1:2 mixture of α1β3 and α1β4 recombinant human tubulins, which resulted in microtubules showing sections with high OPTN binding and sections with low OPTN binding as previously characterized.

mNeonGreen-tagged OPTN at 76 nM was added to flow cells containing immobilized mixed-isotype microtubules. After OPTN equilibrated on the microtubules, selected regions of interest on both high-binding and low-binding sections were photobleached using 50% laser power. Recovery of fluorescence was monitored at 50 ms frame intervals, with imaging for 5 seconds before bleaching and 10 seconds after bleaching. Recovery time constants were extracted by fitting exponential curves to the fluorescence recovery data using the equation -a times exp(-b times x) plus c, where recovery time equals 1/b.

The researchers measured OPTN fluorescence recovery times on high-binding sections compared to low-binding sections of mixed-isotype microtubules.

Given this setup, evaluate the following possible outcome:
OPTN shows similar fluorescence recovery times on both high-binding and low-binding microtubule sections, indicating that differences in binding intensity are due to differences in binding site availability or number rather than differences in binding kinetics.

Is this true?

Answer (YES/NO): NO